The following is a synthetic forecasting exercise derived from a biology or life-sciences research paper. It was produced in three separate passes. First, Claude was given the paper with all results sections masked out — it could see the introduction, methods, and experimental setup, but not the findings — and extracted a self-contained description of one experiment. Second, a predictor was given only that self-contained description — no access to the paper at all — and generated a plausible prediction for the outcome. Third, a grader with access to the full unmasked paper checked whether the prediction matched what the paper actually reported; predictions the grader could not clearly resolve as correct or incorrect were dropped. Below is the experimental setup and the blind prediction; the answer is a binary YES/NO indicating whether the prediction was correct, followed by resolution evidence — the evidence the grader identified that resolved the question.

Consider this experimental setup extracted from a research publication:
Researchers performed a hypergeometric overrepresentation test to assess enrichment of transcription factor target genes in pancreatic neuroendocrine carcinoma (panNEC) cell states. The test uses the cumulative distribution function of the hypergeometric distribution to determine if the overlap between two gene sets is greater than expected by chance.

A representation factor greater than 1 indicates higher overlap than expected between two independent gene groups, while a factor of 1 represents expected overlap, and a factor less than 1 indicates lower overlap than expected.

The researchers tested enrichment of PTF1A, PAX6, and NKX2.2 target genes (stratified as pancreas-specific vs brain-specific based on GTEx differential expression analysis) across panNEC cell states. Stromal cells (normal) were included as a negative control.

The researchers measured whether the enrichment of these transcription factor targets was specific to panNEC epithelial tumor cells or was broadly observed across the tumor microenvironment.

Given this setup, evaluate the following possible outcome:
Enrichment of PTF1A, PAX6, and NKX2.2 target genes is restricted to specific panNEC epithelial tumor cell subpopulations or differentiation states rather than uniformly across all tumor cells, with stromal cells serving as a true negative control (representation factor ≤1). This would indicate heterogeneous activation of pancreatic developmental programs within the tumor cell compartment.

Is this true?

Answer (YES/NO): NO